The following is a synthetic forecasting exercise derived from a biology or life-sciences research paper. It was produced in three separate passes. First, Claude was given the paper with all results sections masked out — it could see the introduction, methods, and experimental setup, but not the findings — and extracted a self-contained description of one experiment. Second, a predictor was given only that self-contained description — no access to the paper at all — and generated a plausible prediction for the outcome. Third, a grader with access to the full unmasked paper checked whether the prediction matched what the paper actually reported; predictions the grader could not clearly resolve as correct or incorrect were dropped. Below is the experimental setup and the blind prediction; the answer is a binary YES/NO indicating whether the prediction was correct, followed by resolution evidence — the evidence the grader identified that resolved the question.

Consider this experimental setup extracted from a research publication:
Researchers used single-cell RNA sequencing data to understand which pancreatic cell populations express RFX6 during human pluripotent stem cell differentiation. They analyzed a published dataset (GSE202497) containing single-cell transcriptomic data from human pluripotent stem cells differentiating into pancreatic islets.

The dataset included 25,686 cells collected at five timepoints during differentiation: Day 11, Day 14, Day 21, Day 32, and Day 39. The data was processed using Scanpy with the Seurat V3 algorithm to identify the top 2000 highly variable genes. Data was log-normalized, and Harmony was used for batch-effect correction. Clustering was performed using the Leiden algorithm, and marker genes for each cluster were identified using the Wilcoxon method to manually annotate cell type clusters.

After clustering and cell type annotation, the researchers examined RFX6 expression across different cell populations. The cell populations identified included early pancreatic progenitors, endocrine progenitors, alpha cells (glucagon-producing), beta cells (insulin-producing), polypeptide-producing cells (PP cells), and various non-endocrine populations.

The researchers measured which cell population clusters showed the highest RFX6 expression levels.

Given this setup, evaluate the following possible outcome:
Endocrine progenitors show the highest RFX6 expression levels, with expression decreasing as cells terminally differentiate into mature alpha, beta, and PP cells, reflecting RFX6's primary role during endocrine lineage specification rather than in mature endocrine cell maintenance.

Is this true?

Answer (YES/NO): NO